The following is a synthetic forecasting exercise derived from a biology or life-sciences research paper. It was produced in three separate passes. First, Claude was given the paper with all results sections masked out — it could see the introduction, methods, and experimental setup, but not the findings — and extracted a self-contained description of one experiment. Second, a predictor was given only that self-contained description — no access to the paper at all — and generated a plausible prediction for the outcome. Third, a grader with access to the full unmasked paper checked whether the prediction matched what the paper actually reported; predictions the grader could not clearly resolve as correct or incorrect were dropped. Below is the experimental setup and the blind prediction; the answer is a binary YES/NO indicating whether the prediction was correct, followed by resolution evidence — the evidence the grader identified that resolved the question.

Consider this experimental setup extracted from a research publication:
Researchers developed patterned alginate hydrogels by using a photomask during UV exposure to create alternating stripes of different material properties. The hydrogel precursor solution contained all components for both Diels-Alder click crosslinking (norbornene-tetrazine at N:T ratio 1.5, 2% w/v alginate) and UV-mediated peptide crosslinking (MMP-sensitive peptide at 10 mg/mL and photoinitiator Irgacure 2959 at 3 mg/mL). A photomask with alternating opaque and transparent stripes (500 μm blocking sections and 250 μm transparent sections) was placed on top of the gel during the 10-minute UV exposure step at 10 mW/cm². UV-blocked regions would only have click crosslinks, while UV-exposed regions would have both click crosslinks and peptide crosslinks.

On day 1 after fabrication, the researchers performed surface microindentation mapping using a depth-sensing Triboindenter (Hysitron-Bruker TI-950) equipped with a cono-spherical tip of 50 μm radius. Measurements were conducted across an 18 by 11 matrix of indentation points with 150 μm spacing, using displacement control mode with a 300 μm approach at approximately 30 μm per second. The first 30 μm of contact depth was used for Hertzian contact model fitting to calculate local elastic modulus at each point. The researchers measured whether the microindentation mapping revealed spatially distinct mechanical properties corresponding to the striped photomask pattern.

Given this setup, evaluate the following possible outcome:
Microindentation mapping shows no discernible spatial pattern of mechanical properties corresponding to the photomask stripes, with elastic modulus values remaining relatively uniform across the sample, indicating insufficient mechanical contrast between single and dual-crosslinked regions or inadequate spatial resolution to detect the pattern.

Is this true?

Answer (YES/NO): NO